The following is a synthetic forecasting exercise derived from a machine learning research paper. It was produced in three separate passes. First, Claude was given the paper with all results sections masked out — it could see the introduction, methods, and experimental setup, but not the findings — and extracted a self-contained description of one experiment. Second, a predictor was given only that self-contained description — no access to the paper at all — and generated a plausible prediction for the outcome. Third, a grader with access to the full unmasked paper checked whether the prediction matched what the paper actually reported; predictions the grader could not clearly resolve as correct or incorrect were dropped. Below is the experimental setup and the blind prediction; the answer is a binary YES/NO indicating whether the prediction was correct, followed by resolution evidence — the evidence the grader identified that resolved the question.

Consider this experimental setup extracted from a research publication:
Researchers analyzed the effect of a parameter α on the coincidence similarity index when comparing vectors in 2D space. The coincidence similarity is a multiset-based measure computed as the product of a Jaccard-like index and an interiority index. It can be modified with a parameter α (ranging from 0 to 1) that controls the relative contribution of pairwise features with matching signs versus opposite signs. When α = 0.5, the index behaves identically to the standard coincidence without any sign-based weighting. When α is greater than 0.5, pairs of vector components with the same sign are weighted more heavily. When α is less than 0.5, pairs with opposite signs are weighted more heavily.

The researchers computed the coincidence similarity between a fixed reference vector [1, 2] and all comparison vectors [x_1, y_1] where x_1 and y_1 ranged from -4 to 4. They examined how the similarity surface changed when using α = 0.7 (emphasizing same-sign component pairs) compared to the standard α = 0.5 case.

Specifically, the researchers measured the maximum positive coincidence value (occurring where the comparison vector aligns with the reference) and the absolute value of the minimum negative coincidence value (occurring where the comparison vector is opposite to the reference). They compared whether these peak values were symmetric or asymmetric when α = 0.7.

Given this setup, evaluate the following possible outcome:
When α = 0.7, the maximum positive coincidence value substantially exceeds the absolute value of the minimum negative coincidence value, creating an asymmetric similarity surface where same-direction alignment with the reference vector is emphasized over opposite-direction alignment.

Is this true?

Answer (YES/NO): YES